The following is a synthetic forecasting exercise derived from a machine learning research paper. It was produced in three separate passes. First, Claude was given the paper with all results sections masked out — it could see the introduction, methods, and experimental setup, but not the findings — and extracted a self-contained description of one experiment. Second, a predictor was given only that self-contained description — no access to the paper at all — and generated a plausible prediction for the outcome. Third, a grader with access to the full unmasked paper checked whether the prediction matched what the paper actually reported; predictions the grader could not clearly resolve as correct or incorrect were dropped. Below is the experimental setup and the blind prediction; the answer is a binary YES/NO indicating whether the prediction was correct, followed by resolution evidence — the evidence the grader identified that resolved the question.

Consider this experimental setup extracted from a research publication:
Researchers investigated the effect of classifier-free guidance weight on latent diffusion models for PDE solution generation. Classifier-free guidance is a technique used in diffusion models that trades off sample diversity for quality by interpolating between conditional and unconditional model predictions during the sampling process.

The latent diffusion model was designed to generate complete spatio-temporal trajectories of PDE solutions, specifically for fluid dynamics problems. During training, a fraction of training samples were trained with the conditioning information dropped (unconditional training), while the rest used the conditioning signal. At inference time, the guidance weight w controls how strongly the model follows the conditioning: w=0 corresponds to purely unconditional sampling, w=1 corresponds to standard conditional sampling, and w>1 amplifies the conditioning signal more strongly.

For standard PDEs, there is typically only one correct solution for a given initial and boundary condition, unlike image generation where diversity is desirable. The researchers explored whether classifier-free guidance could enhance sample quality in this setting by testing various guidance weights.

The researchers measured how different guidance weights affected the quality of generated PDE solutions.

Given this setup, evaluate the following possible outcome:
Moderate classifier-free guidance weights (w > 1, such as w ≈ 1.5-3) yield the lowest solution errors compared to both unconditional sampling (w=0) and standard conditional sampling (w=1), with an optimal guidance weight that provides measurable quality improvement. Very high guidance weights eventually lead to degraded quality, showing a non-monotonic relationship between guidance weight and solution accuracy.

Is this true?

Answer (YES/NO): NO